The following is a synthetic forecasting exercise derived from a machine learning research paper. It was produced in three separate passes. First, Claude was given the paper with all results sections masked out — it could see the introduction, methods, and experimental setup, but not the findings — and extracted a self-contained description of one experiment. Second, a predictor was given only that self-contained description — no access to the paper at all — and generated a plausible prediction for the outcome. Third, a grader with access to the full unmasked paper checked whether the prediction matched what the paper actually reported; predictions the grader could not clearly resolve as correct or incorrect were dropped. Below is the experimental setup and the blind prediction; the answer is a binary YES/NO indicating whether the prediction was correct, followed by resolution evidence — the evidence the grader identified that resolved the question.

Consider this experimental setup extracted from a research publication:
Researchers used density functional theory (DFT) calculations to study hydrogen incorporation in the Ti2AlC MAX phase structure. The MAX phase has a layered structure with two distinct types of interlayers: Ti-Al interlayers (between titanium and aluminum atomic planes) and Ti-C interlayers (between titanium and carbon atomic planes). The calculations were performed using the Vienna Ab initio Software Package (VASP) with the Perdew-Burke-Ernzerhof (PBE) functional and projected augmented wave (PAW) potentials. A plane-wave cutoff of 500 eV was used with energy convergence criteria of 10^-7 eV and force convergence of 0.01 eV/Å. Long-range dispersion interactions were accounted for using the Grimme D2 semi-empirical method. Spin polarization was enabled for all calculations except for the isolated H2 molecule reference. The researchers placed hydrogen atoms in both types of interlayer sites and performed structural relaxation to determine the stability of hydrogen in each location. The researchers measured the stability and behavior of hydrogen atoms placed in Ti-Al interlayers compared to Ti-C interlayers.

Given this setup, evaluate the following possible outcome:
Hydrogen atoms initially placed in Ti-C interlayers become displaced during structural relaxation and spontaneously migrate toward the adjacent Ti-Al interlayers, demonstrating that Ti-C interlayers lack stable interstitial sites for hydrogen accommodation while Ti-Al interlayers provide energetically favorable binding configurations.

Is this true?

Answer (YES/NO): YES